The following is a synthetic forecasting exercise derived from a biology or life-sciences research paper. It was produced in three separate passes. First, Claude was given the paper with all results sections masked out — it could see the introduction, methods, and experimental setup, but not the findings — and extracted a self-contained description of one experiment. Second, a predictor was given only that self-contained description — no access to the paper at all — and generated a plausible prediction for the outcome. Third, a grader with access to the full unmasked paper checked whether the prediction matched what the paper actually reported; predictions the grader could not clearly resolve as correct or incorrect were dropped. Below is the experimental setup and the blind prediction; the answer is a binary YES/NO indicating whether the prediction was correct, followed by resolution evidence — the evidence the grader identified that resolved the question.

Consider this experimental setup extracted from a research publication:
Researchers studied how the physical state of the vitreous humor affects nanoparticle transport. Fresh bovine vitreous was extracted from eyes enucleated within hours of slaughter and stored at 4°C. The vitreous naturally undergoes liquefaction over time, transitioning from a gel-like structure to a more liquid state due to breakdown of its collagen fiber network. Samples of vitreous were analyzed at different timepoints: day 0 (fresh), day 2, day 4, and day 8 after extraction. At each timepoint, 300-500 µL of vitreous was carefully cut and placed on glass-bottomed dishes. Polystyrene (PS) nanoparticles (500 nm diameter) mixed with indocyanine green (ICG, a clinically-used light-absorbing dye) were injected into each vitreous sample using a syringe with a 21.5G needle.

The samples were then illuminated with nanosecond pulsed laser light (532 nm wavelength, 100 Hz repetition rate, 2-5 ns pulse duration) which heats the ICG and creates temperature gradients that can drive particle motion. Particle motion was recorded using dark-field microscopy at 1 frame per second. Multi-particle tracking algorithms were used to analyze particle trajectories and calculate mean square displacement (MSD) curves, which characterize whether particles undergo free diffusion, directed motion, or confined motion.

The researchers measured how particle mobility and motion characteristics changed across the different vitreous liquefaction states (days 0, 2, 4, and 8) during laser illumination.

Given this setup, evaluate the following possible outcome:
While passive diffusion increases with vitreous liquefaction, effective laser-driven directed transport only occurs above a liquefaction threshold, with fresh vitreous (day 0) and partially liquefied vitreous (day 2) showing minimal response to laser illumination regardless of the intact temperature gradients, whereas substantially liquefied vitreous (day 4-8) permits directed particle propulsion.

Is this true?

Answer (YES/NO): NO